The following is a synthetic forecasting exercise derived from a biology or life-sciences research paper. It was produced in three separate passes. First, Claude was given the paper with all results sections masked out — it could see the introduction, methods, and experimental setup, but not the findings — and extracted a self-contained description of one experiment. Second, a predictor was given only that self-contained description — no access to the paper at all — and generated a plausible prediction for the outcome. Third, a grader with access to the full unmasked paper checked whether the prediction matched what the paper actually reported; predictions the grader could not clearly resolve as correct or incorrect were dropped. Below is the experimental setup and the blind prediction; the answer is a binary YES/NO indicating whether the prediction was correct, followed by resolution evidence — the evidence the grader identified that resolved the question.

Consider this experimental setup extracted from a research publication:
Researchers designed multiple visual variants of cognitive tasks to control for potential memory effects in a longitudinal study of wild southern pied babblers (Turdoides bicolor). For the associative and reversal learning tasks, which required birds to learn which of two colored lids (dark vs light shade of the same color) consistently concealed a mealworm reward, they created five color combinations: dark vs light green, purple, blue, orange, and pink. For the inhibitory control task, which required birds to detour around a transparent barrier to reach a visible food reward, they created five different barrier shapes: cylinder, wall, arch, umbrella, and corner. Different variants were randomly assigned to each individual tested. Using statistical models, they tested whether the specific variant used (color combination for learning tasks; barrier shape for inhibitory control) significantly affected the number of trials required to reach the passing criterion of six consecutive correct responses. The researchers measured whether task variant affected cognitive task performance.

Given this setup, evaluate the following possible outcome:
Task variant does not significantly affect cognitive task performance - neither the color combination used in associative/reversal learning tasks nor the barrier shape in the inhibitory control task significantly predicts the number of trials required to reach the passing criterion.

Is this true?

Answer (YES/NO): YES